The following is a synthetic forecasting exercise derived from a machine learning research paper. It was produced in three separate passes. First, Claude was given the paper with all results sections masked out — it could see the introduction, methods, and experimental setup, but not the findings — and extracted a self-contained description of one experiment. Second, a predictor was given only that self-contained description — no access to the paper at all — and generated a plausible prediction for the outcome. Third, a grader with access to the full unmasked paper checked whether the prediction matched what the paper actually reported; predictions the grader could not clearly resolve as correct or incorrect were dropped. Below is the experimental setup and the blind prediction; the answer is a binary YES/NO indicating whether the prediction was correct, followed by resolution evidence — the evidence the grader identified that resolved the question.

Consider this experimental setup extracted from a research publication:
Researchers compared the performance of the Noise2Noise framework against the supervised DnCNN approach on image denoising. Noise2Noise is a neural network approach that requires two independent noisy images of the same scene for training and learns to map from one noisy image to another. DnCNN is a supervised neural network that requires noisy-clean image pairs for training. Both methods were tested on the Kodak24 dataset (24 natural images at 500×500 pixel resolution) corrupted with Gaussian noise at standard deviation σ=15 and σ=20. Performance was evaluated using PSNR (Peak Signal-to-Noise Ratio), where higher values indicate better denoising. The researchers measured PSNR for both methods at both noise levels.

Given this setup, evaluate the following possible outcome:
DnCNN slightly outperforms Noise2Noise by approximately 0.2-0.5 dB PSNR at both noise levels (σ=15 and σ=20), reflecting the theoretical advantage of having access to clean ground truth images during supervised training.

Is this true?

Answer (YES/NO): NO